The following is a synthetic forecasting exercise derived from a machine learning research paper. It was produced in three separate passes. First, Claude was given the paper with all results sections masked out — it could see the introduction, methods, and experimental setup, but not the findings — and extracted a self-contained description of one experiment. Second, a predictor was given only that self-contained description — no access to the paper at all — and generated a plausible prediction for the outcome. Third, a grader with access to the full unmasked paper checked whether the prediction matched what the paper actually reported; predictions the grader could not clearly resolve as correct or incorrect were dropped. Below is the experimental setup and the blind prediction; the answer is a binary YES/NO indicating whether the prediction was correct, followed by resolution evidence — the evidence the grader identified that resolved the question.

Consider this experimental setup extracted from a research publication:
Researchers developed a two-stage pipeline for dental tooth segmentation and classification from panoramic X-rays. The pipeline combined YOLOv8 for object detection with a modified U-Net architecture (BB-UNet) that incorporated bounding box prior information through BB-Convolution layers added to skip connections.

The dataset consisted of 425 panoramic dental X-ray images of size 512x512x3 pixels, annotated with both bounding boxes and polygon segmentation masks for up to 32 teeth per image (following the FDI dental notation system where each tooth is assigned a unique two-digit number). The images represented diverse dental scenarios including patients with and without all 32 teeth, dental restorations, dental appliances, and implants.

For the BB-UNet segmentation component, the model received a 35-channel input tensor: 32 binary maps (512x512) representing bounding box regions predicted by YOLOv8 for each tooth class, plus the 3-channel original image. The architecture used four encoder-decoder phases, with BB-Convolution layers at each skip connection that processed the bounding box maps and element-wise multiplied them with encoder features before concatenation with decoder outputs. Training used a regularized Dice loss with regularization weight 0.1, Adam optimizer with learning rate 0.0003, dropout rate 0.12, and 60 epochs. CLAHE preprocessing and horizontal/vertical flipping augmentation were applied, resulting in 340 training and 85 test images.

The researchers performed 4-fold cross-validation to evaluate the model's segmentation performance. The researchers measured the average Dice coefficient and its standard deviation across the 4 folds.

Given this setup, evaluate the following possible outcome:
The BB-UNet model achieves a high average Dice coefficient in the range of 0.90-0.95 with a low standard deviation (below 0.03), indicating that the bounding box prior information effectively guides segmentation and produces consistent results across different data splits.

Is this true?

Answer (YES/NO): NO